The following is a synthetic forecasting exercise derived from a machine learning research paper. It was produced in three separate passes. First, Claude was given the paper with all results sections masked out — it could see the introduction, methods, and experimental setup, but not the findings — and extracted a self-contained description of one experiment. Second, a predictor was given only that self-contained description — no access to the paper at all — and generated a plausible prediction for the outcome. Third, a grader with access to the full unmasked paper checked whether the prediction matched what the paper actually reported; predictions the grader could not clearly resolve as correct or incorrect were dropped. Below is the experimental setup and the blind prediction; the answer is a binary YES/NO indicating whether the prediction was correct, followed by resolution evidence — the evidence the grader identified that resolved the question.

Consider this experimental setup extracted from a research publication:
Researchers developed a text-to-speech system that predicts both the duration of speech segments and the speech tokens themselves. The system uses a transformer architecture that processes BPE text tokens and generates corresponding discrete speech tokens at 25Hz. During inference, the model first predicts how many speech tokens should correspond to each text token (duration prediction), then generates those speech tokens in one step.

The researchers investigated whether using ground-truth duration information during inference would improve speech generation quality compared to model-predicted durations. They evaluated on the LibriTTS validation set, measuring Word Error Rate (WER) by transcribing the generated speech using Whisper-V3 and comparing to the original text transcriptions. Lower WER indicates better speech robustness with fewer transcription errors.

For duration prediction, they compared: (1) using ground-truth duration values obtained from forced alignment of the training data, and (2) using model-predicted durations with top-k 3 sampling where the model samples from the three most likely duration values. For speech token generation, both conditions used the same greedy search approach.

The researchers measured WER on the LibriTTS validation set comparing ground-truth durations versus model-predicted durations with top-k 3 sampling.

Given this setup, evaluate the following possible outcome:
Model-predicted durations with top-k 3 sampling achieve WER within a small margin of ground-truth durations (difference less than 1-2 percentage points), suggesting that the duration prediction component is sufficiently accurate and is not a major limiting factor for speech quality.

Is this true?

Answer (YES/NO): YES